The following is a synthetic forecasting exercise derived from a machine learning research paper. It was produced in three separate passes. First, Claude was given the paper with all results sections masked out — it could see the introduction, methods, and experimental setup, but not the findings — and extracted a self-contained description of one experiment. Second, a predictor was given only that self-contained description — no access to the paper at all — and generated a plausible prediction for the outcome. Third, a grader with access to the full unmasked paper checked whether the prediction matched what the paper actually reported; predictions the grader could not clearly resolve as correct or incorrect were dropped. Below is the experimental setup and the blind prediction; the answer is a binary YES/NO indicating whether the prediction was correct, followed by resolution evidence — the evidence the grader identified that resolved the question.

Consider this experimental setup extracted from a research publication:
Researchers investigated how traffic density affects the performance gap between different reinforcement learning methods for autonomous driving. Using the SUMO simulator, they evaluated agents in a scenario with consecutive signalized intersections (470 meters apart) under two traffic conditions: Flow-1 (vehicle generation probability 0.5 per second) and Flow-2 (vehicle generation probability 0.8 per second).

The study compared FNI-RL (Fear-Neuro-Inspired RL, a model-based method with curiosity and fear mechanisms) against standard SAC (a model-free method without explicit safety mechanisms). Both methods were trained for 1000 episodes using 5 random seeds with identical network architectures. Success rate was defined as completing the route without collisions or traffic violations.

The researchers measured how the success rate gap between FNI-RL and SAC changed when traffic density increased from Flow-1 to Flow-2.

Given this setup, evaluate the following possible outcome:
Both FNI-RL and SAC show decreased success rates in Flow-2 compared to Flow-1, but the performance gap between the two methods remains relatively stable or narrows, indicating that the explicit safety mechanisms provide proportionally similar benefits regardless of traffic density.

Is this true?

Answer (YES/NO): NO